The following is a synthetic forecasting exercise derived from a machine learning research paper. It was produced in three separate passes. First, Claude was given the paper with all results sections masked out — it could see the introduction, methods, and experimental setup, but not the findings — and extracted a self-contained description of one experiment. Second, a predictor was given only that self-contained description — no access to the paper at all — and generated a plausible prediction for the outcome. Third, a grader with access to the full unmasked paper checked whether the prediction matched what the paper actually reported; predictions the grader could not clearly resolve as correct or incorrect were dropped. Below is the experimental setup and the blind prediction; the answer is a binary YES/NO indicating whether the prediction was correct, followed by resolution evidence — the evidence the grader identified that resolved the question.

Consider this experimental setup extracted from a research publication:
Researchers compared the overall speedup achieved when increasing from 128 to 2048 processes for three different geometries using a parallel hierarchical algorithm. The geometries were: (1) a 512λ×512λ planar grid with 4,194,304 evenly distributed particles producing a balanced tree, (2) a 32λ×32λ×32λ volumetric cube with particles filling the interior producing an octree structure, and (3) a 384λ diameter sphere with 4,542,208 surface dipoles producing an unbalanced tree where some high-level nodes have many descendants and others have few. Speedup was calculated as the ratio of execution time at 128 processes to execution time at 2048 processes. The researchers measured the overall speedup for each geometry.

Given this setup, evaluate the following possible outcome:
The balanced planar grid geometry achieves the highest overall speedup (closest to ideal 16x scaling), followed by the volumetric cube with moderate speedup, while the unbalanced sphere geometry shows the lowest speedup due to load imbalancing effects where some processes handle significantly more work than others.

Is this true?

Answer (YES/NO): NO